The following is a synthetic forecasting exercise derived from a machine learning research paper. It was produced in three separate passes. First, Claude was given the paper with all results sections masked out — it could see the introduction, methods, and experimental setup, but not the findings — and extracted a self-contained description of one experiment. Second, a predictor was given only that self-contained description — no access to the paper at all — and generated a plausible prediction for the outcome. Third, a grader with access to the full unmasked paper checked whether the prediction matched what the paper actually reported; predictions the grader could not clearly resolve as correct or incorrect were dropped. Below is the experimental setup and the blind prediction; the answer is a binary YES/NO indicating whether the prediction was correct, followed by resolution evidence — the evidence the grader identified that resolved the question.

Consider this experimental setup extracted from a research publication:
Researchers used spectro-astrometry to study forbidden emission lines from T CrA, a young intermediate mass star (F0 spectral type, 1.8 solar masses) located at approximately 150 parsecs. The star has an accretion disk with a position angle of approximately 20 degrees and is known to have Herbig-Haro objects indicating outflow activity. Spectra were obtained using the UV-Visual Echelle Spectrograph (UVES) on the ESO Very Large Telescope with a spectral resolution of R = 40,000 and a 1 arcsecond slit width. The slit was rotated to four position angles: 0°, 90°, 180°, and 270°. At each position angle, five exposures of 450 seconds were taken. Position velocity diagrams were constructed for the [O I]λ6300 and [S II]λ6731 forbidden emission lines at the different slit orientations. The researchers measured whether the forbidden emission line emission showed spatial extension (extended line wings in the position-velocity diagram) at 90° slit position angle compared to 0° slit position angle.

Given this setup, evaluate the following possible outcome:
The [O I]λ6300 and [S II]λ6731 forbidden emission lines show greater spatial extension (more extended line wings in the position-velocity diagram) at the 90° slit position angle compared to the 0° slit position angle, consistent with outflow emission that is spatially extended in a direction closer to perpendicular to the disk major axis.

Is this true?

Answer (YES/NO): YES